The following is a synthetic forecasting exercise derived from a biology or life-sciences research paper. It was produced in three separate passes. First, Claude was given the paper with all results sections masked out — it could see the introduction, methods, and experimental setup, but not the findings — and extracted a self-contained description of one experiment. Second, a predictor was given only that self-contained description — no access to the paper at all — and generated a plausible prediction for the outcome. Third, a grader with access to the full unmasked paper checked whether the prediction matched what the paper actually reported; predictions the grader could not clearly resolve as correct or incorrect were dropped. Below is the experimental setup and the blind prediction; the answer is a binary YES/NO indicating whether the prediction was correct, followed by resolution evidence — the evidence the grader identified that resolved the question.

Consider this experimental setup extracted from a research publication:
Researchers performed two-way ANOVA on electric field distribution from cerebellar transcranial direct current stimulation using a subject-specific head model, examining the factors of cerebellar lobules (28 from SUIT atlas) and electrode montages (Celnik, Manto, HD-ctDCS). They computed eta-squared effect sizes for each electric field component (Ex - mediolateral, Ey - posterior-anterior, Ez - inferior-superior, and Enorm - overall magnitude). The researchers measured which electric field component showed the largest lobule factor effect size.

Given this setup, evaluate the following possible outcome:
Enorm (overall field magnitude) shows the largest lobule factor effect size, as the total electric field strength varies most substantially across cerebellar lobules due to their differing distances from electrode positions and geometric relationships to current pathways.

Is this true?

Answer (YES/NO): NO